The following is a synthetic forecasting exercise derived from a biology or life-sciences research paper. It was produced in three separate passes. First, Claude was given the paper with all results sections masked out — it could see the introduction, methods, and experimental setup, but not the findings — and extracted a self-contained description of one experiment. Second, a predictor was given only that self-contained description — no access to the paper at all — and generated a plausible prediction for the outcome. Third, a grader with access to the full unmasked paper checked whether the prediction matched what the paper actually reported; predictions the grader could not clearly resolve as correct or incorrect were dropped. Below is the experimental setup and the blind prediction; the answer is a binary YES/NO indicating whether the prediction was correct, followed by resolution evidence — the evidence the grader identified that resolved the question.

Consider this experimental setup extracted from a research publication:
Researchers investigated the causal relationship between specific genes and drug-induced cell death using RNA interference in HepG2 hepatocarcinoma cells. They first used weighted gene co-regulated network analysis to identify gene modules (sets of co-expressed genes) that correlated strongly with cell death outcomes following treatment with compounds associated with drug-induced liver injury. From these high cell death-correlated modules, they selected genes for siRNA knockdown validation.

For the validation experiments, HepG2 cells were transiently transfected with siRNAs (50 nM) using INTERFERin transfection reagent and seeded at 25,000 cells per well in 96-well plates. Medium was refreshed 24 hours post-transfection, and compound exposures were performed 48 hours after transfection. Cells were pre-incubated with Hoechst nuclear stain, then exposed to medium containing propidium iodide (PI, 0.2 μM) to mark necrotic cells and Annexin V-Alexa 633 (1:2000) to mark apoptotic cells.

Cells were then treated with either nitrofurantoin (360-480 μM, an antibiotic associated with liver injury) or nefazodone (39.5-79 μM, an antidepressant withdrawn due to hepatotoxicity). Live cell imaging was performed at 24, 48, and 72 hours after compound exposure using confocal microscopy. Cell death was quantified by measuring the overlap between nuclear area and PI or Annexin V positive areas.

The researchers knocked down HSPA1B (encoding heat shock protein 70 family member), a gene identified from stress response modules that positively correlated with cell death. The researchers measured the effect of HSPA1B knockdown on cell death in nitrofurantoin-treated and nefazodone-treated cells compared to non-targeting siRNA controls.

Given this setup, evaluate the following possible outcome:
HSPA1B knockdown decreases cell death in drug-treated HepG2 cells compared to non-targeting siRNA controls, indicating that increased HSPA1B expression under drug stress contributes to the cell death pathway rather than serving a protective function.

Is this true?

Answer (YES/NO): YES